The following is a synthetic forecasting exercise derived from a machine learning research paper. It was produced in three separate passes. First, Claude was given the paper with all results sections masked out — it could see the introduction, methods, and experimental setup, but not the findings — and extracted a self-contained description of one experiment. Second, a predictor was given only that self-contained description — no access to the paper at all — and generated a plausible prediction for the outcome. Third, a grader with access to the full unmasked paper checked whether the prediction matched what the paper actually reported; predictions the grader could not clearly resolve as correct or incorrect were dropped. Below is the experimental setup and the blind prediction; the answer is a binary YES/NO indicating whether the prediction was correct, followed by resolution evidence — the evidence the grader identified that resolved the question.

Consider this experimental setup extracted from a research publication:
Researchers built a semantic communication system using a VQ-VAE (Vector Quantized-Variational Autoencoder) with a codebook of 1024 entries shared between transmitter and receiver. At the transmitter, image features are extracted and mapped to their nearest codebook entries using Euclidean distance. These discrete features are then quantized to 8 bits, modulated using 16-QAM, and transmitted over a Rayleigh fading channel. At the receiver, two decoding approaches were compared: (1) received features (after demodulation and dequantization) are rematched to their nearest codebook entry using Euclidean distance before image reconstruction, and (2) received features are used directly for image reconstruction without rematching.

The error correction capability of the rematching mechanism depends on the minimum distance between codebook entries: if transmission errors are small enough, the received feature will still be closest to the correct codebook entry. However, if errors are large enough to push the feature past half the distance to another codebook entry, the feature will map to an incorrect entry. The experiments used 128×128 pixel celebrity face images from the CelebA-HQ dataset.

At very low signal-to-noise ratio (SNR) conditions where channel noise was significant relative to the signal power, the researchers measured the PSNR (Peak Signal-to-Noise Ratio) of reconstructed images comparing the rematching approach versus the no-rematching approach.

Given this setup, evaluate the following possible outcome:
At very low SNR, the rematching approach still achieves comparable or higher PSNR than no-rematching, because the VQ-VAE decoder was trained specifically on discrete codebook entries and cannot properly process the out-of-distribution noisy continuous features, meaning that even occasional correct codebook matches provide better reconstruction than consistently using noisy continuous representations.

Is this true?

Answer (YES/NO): YES